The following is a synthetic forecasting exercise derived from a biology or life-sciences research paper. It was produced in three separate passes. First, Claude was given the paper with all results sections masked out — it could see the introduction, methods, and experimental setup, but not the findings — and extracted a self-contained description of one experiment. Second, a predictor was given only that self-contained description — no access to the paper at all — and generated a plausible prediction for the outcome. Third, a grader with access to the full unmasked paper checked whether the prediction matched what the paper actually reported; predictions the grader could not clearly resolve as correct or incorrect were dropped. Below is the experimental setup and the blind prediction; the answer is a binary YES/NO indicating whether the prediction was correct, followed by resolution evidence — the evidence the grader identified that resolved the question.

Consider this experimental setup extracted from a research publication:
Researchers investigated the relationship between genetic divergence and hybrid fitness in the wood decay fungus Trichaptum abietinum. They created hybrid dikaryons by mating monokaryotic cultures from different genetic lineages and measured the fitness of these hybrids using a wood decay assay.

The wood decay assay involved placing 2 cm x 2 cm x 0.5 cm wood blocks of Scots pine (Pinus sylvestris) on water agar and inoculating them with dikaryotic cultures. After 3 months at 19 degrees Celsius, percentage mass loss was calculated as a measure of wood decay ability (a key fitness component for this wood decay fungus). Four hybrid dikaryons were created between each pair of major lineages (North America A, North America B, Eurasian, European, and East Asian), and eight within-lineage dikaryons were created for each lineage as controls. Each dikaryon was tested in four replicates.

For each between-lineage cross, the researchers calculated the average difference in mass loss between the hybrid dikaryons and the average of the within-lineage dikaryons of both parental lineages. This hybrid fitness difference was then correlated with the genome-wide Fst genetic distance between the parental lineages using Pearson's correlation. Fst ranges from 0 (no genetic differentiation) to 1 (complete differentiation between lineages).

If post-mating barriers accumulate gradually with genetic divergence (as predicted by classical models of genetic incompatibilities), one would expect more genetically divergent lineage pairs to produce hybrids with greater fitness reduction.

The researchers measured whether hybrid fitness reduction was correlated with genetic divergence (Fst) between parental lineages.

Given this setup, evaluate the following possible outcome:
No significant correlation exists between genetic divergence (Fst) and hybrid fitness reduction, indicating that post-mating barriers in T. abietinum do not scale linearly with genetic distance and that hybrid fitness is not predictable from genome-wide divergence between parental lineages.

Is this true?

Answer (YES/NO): NO